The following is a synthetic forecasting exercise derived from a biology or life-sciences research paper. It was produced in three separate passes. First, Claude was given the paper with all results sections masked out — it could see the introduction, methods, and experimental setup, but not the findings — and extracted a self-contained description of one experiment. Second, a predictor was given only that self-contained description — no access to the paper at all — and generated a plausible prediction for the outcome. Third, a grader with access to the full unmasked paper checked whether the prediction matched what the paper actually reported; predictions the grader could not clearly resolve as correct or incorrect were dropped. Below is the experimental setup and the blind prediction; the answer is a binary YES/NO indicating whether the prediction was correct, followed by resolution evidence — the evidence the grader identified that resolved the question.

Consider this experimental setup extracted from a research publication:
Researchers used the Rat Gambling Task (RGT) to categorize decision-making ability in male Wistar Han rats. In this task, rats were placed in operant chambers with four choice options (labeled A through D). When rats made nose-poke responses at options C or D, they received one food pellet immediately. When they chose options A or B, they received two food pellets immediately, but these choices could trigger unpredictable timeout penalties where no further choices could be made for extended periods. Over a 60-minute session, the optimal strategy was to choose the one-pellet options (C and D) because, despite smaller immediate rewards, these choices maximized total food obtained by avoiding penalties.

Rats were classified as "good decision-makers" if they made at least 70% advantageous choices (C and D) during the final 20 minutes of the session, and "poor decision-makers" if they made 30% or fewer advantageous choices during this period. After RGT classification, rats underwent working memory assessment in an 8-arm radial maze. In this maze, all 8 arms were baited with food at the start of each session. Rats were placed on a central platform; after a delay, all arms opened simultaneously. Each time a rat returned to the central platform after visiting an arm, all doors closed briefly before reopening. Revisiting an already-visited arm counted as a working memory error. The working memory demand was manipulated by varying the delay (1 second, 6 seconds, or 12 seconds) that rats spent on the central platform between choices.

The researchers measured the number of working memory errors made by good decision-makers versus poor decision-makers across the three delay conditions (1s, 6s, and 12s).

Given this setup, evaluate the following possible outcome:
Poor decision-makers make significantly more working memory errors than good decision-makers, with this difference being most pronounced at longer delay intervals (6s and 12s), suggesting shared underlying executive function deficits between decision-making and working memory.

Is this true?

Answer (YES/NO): NO